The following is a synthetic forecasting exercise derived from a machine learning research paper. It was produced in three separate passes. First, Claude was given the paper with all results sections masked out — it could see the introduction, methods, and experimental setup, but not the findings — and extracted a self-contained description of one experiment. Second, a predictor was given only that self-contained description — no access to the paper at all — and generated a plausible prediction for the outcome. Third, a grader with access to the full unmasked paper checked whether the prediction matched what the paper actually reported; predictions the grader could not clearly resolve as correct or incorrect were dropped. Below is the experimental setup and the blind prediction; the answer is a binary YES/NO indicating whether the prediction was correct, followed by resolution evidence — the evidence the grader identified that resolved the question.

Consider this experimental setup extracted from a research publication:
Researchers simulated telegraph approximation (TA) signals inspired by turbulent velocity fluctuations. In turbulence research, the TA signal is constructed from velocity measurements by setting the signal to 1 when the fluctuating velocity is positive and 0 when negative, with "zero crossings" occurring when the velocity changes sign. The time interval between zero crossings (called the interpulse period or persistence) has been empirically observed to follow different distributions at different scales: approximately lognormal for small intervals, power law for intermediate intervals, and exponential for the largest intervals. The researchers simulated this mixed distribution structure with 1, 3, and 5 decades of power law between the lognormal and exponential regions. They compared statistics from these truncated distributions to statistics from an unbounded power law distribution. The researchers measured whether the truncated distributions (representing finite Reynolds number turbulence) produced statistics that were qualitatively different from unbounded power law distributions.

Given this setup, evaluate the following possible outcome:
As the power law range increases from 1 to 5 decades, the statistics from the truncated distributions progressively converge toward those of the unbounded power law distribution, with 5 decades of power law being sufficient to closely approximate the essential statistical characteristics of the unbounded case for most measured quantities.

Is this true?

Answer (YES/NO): NO